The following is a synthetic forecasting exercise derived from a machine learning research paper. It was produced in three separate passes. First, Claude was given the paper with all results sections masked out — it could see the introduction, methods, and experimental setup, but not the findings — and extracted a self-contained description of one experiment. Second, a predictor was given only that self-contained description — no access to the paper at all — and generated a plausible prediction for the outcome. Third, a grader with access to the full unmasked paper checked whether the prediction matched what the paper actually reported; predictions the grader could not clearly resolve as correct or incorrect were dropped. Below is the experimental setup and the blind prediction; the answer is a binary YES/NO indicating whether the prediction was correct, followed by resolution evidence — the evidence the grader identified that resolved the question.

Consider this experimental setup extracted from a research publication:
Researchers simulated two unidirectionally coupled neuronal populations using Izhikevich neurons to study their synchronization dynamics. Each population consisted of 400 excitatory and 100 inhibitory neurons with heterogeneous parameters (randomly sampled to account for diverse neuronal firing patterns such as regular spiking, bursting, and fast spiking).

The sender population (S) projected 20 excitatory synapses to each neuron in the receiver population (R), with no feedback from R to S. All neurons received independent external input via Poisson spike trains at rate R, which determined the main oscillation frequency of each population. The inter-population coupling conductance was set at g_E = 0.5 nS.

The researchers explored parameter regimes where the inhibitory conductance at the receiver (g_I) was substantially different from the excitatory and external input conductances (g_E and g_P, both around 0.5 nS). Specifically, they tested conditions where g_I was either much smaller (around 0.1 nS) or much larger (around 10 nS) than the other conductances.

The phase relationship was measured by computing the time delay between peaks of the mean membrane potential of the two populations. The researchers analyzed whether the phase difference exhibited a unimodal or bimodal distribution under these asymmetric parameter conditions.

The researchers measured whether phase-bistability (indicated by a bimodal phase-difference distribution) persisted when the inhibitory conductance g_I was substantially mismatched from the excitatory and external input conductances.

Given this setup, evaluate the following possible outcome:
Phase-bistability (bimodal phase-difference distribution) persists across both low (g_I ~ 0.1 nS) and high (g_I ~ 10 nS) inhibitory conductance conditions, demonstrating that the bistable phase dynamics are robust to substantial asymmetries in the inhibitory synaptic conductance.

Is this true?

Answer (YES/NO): NO